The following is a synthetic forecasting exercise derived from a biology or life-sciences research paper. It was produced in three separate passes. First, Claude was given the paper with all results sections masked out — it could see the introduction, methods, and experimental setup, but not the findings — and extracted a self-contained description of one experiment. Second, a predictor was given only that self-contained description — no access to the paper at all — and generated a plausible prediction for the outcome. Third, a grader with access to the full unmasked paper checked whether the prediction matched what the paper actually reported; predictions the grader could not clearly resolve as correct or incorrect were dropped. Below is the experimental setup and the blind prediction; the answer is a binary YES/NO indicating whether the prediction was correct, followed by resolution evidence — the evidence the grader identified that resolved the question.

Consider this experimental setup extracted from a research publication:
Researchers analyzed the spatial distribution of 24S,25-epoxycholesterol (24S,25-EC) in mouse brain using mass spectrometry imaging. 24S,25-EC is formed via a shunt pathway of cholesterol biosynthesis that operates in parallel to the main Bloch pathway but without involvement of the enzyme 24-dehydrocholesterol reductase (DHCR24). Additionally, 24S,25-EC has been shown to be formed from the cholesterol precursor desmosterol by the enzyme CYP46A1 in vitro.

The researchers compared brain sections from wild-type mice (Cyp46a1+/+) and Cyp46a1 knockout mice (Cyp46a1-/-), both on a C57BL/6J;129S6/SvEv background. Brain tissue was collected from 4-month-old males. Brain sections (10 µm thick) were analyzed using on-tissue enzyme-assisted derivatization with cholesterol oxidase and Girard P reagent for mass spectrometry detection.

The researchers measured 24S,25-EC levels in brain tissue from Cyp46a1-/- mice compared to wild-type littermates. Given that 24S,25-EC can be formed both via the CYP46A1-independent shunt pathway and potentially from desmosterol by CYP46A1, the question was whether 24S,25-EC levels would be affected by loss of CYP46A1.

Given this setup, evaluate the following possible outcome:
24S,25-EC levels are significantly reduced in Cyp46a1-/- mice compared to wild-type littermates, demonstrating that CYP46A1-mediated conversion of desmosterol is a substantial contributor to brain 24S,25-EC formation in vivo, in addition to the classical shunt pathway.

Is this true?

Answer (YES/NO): YES